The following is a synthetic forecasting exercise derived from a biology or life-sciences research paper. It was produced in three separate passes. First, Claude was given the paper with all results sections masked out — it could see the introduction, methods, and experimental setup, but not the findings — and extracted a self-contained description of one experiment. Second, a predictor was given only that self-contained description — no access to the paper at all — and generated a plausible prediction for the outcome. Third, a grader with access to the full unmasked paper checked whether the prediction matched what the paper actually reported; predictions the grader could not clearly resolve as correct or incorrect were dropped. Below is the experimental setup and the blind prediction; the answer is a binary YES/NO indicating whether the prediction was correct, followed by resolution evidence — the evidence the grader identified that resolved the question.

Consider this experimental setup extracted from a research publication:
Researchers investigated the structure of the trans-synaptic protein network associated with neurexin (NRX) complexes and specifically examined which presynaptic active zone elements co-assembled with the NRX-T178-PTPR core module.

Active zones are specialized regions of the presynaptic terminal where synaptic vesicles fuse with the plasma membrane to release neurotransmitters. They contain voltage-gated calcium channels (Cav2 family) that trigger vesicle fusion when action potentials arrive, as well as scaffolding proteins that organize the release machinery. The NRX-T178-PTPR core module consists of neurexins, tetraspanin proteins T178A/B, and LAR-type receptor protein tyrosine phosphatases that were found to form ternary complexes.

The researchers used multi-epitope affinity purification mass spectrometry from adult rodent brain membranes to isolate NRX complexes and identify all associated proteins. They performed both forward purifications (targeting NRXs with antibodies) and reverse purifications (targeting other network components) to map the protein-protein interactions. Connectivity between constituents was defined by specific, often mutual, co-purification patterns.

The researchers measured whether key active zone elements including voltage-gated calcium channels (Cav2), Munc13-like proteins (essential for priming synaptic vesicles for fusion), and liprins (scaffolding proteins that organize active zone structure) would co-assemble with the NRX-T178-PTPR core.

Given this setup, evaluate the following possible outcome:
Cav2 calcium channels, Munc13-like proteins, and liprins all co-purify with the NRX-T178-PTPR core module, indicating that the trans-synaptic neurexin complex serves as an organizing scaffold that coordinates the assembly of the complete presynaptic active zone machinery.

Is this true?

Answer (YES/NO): YES